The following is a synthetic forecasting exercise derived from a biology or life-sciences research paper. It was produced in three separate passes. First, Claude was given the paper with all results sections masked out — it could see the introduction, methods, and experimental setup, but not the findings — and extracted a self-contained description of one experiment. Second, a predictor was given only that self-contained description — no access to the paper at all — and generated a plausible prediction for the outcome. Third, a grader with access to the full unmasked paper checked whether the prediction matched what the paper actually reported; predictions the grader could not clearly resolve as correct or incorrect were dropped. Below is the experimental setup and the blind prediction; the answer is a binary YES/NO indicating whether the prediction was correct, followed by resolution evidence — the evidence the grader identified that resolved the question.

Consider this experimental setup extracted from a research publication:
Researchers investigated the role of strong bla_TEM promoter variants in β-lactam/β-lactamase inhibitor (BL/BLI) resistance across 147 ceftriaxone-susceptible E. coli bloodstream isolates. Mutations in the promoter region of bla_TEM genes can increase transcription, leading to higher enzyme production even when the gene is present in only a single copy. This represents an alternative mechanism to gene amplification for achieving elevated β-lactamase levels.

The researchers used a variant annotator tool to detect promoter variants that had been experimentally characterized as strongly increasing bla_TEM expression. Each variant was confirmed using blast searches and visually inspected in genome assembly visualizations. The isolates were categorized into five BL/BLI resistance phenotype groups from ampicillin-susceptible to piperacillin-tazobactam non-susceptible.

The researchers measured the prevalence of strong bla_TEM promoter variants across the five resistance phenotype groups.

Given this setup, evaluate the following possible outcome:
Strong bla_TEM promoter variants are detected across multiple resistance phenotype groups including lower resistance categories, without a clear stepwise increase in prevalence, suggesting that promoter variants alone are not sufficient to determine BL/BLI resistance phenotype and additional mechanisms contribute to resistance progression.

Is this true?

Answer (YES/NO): NO